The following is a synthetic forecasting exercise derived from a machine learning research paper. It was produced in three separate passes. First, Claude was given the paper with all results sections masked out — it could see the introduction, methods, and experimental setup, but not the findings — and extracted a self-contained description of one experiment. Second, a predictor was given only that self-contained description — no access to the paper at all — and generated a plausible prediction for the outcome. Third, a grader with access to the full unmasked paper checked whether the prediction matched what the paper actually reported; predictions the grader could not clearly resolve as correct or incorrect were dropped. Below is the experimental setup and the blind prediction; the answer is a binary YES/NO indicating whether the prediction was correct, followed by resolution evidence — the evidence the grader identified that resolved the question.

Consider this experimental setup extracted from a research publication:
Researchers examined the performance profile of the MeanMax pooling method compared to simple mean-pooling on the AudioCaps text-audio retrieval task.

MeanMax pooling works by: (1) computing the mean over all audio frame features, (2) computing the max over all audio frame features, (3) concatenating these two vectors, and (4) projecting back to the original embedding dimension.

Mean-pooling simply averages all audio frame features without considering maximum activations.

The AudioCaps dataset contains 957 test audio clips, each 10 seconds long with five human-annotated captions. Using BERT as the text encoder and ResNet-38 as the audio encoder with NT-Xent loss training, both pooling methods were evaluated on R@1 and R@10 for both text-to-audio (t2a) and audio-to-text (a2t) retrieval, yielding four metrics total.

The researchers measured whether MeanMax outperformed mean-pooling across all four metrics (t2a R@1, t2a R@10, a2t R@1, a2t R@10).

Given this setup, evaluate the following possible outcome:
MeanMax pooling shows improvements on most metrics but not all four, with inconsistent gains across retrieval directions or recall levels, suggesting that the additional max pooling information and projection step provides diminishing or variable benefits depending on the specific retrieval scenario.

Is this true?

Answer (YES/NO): NO